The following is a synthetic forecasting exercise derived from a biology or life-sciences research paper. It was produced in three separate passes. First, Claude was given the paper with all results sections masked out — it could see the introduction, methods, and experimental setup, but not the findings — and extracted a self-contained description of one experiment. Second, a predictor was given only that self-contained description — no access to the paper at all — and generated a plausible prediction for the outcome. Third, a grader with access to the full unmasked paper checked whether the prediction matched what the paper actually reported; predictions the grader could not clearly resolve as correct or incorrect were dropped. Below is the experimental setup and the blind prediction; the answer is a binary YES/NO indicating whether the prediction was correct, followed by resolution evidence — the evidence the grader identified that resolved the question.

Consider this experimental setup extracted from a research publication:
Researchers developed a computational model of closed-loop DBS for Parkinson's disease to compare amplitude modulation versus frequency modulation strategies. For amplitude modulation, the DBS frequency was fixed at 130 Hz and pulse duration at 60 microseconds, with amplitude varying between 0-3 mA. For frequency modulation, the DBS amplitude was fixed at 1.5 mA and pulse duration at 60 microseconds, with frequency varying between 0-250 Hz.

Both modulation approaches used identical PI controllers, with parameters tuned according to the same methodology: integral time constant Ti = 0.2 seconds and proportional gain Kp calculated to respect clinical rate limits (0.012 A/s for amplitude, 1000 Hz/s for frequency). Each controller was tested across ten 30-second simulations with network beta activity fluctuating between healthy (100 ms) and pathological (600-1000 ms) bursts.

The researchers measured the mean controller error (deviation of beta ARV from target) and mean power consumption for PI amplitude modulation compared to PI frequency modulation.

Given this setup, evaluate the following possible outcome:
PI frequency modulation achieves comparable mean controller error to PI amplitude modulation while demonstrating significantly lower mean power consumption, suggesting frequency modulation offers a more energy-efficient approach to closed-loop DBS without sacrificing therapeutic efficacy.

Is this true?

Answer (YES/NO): YES